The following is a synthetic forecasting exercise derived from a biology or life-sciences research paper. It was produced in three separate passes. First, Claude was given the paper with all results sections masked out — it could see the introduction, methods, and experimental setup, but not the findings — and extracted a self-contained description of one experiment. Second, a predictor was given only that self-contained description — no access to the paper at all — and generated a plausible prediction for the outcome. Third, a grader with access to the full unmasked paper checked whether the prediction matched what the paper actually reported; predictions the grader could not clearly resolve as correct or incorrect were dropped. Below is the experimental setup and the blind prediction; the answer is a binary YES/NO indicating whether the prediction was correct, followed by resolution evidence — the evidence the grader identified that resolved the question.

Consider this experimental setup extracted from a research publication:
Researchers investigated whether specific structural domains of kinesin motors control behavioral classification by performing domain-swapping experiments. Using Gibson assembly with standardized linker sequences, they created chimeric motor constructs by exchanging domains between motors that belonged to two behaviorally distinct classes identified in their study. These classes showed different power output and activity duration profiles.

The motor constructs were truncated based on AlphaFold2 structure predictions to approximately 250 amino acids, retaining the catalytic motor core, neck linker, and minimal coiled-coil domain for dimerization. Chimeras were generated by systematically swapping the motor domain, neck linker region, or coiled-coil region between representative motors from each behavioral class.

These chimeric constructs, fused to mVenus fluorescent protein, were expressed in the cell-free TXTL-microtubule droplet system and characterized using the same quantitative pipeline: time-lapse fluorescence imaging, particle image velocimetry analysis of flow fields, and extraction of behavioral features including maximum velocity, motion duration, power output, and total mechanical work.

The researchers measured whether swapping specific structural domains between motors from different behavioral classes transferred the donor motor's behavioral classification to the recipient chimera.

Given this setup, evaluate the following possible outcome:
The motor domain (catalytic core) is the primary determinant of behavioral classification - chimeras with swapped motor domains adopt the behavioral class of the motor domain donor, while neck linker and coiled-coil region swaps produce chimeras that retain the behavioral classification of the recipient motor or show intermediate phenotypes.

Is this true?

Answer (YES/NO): NO